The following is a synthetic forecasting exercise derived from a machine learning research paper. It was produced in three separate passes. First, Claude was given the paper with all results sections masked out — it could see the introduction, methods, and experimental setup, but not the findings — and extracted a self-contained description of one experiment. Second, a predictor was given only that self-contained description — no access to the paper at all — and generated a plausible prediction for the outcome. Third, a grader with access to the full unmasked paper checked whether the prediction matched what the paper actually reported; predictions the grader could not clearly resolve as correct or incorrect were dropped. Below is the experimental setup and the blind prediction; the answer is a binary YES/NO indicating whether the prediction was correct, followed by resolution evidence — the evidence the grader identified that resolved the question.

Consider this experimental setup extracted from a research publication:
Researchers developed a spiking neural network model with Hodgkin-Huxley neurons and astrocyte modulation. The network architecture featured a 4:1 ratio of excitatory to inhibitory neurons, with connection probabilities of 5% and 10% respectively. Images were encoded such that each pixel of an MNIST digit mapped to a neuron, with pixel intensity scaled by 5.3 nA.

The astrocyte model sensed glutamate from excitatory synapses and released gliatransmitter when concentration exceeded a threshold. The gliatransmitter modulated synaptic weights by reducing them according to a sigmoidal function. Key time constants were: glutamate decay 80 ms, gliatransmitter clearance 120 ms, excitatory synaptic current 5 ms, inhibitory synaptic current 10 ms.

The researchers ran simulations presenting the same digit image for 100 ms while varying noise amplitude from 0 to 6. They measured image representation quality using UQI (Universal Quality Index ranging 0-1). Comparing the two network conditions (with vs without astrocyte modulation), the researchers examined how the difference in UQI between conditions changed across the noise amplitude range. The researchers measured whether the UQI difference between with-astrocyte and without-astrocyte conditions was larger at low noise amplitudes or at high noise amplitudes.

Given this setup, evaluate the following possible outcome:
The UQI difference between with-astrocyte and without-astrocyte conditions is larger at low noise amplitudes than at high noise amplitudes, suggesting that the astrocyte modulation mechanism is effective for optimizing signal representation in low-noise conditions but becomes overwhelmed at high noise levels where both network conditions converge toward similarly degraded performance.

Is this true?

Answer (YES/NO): NO